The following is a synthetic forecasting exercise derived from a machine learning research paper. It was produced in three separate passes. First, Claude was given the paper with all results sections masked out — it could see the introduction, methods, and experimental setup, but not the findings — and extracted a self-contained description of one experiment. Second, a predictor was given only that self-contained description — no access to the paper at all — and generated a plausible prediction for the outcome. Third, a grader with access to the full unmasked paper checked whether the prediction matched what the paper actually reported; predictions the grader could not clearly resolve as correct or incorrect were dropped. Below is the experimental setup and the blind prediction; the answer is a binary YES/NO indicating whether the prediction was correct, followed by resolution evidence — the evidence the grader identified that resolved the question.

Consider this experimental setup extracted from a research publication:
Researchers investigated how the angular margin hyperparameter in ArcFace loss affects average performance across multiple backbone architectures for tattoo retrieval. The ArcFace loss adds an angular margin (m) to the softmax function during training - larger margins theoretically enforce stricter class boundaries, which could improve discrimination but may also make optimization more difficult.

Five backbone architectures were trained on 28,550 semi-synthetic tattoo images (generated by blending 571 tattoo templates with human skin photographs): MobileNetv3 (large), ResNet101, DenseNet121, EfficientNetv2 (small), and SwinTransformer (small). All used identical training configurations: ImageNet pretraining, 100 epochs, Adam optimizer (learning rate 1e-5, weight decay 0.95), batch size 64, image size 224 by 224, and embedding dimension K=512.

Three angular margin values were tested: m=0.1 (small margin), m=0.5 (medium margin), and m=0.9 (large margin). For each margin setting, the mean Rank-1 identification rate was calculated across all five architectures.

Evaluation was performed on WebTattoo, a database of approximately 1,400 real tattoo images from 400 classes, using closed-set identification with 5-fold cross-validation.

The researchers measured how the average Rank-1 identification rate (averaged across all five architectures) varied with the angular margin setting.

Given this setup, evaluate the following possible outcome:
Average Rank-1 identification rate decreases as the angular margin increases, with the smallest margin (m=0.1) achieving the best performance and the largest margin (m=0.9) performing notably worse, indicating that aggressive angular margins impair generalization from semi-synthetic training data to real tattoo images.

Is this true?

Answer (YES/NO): NO